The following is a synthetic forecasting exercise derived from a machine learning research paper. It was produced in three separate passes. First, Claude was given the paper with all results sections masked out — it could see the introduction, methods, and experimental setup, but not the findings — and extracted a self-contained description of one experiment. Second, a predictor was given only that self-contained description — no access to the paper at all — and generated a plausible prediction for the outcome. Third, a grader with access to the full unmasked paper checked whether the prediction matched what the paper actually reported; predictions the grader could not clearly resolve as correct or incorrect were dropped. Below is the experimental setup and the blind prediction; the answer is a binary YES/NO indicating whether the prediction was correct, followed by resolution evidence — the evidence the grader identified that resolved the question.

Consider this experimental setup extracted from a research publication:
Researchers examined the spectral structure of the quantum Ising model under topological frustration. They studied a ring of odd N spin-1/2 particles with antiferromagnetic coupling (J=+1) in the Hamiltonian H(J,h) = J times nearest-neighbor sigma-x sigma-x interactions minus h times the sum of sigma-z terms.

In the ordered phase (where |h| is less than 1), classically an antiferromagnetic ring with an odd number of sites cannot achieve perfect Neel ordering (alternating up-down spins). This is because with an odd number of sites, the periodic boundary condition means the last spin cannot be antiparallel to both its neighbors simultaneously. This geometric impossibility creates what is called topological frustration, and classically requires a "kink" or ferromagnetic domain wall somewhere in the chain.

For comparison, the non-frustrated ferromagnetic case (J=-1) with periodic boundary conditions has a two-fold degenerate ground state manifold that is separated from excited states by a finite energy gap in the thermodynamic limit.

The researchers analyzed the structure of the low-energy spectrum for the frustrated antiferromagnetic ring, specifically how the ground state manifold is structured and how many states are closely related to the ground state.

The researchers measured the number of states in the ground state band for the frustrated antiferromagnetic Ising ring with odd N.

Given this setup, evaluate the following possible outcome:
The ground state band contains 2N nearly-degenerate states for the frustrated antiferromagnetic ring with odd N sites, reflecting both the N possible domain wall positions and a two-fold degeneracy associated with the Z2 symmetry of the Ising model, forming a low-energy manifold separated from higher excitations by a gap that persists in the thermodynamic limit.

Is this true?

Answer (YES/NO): NO